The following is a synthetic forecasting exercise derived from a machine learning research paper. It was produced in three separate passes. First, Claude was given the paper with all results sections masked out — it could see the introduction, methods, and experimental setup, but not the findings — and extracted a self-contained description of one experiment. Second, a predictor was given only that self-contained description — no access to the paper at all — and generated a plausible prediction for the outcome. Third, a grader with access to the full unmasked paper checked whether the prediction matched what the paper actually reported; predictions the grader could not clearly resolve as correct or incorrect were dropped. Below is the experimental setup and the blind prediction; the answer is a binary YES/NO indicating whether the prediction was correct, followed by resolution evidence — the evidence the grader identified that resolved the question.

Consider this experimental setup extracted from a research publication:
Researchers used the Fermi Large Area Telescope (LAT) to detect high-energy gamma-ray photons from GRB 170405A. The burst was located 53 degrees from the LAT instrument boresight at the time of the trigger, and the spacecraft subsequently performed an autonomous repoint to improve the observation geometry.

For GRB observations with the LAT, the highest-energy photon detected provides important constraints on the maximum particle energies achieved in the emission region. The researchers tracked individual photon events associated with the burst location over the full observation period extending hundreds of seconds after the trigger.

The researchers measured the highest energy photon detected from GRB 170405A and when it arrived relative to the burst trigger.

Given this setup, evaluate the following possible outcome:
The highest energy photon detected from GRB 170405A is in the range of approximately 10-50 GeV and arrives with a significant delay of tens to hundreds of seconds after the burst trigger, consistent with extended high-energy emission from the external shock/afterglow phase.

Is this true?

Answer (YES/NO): NO